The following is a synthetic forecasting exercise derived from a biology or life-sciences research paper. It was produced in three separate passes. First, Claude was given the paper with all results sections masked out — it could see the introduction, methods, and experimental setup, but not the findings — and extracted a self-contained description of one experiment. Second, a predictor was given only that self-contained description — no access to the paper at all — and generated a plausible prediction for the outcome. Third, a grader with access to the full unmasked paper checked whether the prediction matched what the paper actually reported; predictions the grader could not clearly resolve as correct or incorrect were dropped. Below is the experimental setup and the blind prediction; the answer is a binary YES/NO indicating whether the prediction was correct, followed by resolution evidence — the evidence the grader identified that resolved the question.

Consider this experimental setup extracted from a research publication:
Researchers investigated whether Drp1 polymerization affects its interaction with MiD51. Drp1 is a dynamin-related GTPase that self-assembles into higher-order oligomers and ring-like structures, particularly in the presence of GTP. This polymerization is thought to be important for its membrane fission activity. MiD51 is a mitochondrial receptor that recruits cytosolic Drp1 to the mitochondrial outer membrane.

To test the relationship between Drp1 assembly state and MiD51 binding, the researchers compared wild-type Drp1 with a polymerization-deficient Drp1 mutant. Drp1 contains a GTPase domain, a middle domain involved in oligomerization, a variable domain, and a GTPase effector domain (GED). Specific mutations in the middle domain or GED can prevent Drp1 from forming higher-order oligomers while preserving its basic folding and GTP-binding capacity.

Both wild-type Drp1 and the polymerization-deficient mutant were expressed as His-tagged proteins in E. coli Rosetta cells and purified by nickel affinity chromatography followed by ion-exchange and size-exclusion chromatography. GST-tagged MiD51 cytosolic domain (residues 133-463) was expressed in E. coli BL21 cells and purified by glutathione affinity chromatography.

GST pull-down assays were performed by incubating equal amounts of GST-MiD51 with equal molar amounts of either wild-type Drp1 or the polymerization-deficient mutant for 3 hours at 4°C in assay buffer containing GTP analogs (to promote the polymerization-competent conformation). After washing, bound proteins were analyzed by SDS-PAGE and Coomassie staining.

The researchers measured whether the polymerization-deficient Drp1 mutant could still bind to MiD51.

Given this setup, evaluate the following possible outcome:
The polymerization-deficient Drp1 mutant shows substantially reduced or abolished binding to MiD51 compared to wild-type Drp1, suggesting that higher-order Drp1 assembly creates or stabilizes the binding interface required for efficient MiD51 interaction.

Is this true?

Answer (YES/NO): YES